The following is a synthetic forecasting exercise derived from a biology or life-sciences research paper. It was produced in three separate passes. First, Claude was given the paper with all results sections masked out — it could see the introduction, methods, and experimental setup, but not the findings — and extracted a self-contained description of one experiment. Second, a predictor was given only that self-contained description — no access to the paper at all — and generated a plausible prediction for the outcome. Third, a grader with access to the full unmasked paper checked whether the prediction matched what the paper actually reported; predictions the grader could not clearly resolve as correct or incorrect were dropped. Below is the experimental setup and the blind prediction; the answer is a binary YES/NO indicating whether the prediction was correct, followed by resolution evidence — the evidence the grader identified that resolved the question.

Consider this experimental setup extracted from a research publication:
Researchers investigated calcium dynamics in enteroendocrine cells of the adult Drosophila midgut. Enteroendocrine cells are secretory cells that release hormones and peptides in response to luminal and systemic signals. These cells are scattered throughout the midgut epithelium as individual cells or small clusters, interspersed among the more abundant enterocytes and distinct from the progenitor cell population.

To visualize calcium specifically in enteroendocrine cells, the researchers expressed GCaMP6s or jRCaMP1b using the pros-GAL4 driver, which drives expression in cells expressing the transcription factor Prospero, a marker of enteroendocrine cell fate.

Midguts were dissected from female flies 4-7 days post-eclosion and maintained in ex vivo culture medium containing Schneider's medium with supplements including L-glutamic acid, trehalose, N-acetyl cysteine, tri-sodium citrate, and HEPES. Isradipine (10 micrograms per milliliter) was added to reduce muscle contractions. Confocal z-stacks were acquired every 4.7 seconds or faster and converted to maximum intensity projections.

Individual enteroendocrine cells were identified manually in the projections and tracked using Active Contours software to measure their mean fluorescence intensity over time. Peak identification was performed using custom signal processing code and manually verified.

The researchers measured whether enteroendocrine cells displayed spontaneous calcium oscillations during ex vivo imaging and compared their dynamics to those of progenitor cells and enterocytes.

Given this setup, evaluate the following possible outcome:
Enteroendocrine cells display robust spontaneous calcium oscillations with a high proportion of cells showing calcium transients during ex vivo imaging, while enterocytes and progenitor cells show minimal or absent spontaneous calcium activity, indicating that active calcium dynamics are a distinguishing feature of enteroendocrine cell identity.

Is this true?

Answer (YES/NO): NO